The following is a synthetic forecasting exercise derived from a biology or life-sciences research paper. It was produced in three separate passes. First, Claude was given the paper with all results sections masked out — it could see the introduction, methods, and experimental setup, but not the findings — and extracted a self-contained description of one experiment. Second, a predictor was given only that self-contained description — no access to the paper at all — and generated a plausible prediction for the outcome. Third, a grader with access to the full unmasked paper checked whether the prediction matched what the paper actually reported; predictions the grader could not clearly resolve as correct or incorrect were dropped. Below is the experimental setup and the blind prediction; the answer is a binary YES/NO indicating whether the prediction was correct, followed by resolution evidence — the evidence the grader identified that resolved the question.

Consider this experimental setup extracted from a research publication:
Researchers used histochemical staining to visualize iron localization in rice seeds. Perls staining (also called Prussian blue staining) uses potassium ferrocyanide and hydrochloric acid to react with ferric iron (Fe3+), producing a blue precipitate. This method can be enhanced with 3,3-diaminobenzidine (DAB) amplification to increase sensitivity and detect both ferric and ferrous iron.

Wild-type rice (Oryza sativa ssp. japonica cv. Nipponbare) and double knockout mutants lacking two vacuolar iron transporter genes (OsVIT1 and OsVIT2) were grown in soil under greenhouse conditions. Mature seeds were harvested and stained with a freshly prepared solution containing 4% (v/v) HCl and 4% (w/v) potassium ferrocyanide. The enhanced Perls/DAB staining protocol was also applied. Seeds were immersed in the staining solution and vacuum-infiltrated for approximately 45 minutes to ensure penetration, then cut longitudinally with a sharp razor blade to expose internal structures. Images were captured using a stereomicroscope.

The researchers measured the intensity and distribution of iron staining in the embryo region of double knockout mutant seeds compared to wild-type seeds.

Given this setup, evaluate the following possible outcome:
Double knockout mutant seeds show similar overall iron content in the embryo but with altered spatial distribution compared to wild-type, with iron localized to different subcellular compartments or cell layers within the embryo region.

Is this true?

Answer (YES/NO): NO